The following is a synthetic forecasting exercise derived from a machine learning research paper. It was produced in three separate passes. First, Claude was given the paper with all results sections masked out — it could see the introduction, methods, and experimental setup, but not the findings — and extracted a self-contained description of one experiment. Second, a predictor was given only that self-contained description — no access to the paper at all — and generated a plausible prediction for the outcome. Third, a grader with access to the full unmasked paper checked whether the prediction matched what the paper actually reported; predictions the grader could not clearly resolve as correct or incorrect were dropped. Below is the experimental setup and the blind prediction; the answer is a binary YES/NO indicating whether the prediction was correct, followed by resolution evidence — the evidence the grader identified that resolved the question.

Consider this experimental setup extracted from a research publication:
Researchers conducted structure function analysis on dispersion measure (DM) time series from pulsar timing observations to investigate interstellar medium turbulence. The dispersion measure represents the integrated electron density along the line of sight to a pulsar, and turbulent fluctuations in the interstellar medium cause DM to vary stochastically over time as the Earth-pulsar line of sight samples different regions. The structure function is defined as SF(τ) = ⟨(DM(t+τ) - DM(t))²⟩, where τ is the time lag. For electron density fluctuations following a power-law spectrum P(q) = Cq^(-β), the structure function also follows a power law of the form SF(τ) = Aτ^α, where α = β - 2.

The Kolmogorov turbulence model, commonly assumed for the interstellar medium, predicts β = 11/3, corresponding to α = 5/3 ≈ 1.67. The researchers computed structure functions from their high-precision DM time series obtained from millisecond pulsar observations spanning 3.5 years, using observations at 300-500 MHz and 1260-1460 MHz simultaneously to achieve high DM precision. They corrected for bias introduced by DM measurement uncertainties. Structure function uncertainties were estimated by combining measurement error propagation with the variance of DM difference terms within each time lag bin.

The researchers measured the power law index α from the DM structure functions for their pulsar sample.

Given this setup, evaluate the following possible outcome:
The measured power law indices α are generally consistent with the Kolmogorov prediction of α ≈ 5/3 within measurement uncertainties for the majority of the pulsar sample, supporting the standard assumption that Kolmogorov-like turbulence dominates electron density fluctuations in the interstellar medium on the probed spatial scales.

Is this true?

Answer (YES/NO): NO